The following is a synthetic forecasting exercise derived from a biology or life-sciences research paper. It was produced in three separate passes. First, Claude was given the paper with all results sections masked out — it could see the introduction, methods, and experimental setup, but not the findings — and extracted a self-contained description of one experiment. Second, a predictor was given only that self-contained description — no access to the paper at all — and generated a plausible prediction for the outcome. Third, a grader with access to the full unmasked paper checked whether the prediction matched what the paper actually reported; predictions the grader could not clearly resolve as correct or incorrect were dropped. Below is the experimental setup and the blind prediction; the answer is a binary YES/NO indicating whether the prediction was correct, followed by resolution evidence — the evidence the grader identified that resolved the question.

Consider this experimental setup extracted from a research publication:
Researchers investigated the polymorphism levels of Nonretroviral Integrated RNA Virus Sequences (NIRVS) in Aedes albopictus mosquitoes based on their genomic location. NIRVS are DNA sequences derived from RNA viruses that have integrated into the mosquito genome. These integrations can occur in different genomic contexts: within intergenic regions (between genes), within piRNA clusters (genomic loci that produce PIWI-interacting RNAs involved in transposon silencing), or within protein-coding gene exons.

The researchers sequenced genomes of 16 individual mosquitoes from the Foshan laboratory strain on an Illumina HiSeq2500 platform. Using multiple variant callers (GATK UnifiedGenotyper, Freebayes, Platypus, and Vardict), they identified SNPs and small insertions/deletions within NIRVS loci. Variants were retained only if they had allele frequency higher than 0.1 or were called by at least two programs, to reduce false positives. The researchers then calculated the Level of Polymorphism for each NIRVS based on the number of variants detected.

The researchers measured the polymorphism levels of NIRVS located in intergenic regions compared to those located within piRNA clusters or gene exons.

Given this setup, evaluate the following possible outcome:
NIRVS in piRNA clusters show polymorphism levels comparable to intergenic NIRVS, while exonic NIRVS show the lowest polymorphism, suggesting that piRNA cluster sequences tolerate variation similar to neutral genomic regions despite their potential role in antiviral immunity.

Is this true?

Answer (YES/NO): NO